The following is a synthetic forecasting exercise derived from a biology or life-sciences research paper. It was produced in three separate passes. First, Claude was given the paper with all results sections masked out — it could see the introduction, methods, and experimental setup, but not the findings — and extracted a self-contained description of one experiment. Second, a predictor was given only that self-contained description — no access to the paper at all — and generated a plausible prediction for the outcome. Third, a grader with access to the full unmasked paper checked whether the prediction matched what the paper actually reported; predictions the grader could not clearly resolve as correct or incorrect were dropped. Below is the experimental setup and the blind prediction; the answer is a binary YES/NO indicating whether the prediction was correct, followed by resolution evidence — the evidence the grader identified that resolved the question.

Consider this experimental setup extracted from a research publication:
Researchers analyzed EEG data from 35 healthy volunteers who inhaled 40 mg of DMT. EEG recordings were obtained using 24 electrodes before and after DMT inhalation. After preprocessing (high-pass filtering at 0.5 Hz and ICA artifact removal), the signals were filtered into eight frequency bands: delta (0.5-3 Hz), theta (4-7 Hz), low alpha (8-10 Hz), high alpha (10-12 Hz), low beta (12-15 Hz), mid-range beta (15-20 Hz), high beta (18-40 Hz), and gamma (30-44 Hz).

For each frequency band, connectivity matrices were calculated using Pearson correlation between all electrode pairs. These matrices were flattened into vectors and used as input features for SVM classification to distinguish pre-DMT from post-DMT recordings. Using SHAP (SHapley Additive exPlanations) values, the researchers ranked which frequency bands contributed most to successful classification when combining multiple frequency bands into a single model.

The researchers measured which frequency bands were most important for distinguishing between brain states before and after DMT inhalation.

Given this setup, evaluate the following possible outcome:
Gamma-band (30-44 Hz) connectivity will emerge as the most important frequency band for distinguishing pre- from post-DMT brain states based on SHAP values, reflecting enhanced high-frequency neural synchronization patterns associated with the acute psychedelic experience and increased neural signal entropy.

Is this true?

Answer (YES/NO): NO